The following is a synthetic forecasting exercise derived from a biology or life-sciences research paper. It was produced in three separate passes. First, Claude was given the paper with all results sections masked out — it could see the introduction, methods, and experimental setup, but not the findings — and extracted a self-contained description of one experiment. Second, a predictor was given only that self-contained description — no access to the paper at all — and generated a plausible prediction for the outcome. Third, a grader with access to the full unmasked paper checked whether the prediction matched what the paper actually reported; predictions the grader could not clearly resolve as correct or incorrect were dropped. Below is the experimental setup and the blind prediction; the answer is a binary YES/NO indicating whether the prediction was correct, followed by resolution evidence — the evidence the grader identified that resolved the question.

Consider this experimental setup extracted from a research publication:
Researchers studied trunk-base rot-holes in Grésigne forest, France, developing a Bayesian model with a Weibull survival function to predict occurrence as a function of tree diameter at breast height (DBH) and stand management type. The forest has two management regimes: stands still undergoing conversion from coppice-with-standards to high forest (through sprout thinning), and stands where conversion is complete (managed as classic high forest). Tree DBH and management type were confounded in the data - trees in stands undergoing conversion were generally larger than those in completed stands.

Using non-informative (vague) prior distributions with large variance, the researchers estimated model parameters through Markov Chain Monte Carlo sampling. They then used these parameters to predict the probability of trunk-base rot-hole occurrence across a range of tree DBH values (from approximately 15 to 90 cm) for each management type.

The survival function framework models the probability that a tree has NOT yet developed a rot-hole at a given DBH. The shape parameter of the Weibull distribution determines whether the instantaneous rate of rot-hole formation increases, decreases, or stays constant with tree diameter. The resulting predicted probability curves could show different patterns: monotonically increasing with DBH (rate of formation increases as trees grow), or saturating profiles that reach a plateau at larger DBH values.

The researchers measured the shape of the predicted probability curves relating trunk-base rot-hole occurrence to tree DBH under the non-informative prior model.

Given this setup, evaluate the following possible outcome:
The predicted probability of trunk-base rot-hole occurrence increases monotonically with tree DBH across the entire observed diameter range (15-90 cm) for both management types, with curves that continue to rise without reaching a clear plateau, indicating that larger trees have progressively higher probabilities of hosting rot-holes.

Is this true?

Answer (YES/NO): NO